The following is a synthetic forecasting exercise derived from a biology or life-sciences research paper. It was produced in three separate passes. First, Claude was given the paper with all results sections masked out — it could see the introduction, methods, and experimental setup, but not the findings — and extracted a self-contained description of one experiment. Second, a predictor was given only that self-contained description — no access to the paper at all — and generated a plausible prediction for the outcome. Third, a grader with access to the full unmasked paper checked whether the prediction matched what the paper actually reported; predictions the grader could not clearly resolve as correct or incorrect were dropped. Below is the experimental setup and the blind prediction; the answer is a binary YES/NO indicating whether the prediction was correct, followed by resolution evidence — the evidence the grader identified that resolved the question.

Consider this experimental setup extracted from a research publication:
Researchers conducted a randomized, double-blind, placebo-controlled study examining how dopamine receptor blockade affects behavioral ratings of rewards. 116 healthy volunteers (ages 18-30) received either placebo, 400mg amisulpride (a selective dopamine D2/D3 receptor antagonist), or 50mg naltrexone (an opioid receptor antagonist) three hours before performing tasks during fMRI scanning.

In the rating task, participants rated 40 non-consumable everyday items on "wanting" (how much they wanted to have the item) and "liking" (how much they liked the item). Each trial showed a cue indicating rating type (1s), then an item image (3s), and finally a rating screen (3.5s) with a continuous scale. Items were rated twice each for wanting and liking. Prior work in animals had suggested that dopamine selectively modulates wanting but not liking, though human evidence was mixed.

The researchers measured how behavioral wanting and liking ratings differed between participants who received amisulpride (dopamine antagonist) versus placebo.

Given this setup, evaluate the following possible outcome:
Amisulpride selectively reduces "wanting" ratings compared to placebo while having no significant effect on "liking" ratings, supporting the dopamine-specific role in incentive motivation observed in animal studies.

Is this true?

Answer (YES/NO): NO